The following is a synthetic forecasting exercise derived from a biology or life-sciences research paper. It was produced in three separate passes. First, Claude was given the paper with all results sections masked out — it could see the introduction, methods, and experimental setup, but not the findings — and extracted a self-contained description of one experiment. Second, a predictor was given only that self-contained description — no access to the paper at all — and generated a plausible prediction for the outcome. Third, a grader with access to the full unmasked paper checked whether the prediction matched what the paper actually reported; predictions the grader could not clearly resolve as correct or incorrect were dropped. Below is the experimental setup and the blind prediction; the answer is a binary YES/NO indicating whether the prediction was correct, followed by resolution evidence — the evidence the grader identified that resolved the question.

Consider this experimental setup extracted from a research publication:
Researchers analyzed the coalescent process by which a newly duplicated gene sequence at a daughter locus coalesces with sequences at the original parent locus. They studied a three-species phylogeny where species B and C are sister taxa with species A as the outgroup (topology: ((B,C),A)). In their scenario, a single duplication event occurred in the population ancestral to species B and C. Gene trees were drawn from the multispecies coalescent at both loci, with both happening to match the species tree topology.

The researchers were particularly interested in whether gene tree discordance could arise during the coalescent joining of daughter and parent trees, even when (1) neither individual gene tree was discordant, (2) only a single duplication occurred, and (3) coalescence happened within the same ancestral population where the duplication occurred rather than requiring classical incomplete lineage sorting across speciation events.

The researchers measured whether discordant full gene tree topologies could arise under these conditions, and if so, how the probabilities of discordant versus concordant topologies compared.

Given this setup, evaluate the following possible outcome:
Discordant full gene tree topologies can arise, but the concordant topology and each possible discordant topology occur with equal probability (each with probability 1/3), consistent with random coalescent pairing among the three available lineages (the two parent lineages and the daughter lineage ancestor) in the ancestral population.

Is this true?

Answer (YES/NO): YES